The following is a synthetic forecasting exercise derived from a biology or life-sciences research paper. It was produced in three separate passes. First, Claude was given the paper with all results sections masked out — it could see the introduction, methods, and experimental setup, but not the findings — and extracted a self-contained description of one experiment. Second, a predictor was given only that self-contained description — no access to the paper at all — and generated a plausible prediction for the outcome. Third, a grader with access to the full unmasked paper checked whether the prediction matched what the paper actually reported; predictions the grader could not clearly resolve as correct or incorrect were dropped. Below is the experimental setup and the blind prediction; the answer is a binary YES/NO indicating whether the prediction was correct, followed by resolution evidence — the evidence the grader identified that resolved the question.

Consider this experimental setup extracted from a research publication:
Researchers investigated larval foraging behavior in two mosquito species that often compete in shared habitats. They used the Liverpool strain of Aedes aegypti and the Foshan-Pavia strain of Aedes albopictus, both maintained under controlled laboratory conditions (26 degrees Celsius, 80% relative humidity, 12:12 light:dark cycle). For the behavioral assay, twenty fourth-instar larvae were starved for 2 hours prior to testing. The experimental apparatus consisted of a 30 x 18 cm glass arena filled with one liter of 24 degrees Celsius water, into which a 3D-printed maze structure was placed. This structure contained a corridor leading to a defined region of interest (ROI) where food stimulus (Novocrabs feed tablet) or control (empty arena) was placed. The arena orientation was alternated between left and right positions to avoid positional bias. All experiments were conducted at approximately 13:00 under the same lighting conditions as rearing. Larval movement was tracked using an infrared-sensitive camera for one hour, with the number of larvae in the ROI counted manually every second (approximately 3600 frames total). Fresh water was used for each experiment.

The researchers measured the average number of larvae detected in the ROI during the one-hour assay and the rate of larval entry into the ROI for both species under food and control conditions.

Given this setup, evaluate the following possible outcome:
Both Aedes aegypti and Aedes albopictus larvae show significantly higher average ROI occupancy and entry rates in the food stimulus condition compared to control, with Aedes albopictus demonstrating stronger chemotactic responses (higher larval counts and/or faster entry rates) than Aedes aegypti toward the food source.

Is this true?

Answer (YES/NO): YES